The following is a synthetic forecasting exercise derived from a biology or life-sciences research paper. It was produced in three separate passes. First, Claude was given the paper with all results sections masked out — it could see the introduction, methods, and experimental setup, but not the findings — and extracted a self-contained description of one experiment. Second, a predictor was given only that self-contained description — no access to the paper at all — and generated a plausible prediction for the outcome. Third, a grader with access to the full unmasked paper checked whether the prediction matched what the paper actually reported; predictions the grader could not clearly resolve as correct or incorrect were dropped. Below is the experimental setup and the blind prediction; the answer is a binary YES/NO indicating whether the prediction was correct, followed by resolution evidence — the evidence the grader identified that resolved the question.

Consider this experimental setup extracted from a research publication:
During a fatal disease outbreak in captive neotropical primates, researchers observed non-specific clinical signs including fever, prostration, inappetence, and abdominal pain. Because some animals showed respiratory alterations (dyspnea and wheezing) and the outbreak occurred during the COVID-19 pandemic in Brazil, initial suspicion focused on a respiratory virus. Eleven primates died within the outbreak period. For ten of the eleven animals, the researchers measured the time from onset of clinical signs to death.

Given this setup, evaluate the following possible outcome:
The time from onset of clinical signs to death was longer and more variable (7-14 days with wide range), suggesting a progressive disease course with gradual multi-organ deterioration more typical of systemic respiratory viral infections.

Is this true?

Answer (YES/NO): NO